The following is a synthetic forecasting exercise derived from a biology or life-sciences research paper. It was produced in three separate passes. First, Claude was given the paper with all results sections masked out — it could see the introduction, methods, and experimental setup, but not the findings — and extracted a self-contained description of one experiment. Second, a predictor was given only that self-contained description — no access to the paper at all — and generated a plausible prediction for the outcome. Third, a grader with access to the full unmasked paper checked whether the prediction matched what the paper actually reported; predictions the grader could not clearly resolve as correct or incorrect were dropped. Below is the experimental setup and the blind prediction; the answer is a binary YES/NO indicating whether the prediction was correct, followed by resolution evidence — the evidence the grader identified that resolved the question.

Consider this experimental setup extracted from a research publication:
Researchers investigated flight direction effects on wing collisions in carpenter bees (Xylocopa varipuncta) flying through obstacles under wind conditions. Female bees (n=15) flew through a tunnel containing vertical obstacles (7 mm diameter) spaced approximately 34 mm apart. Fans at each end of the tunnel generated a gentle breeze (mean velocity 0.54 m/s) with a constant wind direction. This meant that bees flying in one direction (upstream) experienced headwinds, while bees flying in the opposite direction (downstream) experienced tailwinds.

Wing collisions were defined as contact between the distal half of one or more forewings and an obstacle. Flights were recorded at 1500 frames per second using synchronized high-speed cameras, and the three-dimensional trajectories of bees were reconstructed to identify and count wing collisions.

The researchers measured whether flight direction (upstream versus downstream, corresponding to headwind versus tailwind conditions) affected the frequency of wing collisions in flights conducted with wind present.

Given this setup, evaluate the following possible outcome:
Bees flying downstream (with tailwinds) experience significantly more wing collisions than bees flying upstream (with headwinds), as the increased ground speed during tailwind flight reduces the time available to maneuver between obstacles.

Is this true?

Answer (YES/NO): NO